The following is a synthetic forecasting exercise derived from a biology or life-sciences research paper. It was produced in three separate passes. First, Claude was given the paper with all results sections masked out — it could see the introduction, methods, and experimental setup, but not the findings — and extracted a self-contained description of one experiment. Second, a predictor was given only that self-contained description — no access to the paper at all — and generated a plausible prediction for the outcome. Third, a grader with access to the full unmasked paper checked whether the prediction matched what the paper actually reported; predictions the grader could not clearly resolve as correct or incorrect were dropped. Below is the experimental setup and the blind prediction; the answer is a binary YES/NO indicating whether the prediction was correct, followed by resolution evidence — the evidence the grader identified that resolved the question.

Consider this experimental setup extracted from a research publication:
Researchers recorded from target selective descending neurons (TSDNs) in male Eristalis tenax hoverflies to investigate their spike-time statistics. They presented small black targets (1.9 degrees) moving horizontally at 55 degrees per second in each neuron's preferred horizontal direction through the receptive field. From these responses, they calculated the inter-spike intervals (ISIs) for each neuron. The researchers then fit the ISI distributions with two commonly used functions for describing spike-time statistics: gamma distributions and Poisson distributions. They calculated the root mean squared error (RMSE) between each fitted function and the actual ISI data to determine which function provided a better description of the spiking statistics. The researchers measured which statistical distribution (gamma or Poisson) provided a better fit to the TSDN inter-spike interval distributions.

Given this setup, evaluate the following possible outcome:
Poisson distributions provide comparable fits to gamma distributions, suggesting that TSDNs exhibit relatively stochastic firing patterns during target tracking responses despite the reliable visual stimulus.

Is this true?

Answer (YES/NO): NO